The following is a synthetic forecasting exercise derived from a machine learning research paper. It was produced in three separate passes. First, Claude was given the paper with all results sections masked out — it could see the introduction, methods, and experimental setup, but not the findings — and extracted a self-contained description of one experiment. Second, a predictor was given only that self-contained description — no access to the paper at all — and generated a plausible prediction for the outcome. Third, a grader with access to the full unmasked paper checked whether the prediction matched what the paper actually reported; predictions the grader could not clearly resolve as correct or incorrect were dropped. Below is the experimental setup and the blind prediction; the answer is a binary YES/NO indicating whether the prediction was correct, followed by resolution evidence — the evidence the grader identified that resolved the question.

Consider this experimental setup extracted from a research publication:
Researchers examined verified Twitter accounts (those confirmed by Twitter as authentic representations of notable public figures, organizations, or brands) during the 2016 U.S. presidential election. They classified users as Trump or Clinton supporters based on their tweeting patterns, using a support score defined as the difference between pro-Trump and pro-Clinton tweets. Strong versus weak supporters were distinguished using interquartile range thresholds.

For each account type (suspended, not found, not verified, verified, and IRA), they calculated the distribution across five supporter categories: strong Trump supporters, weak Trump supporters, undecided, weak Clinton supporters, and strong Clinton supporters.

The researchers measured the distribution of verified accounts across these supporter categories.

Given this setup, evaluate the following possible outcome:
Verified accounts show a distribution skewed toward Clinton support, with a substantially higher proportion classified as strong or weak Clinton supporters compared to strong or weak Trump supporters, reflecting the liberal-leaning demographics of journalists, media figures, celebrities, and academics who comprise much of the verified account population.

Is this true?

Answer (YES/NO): YES